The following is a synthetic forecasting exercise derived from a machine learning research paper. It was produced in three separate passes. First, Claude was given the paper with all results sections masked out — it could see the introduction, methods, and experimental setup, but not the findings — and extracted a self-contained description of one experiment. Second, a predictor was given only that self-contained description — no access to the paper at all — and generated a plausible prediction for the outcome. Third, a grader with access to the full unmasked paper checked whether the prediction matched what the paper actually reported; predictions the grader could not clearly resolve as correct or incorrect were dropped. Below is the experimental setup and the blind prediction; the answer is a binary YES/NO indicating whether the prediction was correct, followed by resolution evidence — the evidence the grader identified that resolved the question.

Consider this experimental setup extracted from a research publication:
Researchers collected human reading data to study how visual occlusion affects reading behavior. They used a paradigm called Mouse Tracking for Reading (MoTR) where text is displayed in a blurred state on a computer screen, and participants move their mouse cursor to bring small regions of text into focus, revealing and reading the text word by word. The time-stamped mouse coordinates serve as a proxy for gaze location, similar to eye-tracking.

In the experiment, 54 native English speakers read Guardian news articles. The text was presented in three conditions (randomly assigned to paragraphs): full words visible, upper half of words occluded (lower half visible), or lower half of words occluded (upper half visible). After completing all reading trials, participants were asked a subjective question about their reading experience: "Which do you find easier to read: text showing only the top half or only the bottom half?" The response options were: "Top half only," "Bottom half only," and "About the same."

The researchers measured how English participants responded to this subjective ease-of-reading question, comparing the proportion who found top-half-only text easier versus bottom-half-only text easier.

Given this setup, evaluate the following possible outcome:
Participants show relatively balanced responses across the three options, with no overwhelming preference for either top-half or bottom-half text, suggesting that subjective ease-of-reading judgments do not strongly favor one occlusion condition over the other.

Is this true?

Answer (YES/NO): NO